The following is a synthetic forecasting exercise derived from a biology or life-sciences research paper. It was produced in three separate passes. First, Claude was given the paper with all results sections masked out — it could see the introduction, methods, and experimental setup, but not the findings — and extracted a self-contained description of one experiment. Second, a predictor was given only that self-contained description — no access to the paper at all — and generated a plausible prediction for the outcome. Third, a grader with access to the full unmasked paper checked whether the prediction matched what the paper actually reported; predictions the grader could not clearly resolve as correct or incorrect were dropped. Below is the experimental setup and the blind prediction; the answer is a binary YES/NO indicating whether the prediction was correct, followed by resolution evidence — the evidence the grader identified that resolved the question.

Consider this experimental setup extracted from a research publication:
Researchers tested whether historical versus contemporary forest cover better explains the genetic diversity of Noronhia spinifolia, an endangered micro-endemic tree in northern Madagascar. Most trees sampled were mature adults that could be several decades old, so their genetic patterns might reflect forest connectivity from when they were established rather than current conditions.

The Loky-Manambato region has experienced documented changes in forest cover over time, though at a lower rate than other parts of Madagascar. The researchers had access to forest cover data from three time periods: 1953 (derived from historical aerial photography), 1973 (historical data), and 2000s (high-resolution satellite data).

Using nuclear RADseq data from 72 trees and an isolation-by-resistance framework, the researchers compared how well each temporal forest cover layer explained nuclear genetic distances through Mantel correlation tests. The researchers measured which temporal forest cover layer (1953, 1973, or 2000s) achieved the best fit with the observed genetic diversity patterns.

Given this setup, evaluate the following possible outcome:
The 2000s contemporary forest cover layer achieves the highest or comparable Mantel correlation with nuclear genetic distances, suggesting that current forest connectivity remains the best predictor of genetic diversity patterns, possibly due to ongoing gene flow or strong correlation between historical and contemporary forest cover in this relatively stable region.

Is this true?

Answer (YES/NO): YES